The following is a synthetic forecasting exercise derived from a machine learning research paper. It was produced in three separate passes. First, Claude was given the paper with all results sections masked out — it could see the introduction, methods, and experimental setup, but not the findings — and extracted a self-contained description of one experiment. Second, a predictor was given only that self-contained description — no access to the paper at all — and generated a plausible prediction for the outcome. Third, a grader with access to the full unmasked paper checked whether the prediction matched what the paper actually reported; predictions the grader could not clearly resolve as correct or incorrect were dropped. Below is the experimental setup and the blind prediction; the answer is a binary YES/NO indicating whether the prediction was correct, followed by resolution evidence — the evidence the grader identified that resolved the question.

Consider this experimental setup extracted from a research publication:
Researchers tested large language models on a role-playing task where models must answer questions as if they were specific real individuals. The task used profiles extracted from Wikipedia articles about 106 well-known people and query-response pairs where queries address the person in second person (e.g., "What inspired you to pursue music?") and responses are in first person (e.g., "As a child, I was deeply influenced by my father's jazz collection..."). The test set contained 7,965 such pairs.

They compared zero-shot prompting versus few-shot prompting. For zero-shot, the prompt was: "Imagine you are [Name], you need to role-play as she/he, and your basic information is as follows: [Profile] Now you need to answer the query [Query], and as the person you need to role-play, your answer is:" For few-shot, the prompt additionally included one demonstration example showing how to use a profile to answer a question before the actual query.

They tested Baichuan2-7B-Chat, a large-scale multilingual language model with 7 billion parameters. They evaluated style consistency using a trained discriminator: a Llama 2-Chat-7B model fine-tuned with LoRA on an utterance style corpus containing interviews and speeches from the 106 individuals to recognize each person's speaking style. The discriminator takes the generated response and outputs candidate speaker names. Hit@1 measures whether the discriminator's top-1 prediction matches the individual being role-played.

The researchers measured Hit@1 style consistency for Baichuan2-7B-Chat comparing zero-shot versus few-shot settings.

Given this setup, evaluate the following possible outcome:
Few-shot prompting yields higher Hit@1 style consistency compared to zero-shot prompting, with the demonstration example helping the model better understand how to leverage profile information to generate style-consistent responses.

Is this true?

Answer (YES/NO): NO